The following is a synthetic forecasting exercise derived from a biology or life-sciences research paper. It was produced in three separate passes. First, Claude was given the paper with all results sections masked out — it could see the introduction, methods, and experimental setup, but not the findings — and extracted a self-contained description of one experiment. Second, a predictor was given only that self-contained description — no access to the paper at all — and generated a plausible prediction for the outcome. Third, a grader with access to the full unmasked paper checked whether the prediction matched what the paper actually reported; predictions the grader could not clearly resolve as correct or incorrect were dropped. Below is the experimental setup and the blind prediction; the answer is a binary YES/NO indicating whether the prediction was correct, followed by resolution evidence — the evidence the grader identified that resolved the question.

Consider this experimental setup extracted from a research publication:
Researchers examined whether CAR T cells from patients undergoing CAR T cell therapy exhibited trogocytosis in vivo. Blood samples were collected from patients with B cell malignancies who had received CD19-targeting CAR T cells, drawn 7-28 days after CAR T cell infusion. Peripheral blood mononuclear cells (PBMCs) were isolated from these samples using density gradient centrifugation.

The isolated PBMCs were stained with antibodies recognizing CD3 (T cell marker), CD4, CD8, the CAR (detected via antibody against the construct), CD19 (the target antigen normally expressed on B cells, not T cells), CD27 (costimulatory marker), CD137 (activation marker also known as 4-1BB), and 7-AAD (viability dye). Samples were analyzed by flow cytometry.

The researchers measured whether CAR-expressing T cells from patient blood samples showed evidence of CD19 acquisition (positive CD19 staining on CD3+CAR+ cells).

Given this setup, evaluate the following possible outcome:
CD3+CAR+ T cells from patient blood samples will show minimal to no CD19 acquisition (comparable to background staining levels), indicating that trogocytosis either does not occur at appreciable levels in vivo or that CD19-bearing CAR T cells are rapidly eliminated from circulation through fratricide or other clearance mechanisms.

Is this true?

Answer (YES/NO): NO